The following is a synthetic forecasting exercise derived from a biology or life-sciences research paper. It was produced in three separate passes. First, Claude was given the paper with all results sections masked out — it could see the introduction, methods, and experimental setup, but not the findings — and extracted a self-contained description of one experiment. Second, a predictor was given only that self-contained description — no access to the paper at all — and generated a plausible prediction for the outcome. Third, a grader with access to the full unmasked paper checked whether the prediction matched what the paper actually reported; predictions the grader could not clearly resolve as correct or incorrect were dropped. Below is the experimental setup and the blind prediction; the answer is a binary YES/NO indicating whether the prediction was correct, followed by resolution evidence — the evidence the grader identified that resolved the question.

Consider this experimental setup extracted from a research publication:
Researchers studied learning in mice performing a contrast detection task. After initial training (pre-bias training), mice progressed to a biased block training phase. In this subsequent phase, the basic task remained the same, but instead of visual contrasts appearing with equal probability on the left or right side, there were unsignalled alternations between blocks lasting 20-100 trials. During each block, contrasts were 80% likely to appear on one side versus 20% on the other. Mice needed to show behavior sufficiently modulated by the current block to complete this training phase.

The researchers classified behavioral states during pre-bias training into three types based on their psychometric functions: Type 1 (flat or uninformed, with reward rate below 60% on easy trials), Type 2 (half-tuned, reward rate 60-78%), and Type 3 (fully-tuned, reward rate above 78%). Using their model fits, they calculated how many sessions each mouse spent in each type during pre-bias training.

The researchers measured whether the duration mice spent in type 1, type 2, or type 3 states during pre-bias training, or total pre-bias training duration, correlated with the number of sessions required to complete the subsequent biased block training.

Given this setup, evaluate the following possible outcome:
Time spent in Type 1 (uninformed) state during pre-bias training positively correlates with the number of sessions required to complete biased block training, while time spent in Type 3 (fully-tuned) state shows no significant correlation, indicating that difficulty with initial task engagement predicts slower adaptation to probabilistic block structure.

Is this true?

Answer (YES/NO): NO